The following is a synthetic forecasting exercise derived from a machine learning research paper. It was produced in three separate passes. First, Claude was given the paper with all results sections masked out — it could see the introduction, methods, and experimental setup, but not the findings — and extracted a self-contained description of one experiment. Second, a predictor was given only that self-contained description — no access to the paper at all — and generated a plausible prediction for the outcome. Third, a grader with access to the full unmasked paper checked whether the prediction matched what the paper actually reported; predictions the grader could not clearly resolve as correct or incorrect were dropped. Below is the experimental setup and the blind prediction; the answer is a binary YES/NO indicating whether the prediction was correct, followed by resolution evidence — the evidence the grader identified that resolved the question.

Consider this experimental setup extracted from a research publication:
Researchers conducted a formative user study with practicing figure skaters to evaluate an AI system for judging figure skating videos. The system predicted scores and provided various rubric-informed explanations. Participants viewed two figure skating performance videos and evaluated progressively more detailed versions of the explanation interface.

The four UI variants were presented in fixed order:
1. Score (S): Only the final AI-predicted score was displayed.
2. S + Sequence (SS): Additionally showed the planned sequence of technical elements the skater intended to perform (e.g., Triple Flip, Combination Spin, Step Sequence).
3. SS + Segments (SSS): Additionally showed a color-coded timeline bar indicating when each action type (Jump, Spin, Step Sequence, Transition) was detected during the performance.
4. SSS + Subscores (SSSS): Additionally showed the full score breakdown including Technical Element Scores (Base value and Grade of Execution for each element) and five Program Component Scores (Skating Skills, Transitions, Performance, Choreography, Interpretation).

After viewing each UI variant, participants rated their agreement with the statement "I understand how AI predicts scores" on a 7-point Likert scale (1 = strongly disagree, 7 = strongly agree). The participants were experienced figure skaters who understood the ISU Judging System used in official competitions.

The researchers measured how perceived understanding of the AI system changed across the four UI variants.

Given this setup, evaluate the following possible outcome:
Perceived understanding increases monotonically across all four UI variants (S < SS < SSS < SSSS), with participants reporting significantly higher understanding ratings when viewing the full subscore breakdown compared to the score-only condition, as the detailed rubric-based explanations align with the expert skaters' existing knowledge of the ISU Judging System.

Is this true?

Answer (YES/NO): YES